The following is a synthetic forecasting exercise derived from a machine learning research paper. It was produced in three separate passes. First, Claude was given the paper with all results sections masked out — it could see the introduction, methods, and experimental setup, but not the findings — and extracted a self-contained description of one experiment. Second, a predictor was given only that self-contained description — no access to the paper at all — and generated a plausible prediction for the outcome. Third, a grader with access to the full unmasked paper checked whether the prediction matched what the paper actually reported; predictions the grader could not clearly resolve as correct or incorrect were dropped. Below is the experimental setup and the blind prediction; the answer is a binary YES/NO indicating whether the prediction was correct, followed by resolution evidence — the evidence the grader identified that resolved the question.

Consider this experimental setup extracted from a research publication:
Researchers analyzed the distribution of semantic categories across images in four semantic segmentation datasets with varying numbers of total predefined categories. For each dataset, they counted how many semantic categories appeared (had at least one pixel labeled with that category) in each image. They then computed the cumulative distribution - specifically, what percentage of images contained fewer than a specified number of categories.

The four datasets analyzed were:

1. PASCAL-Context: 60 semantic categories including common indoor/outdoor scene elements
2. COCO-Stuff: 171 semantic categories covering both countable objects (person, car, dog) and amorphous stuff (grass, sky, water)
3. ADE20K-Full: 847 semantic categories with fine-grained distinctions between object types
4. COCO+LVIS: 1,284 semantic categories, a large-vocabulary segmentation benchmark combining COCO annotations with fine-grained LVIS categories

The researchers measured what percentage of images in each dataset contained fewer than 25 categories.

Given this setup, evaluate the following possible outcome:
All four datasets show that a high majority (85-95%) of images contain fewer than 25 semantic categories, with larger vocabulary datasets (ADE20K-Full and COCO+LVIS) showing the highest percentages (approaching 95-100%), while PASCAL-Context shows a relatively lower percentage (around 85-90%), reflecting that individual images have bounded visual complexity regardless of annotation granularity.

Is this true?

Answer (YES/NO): NO